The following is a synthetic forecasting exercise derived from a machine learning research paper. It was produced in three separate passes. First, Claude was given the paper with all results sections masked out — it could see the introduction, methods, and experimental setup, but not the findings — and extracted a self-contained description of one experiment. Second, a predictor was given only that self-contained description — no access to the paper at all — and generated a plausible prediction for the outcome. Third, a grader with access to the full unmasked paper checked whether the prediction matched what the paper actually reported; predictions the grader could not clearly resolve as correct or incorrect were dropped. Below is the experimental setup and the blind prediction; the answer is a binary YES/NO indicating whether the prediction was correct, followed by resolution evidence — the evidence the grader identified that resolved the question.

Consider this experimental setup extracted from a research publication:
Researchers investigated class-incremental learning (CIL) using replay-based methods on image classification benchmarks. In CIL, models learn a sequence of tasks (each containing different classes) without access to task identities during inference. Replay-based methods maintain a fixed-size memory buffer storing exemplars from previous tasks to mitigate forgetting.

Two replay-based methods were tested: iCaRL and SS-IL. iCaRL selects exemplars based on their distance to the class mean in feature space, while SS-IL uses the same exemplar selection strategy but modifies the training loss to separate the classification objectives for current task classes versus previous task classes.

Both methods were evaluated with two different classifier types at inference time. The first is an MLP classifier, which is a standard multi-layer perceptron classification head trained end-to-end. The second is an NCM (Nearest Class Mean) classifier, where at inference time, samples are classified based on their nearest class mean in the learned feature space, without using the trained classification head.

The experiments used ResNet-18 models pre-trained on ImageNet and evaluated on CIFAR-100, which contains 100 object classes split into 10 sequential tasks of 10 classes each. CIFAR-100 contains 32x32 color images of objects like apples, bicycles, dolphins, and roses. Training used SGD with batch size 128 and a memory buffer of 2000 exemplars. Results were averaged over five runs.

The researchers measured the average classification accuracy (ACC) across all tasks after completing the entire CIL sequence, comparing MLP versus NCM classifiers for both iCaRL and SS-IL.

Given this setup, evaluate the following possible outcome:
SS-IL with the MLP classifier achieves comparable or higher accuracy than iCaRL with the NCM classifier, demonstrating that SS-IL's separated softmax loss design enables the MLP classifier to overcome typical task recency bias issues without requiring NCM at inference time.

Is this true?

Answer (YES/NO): NO